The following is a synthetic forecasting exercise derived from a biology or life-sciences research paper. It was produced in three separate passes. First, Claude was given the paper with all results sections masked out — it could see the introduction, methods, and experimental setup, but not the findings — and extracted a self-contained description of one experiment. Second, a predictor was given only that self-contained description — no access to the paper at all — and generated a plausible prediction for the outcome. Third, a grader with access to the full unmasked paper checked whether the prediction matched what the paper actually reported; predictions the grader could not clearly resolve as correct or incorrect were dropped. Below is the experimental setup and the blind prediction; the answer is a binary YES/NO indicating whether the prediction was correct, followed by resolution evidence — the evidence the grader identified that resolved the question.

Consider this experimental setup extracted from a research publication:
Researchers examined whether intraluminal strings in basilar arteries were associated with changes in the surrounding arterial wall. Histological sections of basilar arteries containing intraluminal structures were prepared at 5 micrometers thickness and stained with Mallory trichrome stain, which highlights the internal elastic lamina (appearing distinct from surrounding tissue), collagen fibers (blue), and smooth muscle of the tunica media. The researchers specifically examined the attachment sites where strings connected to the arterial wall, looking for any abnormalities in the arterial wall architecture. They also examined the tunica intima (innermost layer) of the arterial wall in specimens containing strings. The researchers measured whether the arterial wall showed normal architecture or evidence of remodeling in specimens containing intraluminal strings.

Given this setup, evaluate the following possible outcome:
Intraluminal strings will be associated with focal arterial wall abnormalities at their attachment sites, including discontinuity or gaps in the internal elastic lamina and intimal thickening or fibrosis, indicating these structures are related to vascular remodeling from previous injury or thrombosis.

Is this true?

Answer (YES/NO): NO